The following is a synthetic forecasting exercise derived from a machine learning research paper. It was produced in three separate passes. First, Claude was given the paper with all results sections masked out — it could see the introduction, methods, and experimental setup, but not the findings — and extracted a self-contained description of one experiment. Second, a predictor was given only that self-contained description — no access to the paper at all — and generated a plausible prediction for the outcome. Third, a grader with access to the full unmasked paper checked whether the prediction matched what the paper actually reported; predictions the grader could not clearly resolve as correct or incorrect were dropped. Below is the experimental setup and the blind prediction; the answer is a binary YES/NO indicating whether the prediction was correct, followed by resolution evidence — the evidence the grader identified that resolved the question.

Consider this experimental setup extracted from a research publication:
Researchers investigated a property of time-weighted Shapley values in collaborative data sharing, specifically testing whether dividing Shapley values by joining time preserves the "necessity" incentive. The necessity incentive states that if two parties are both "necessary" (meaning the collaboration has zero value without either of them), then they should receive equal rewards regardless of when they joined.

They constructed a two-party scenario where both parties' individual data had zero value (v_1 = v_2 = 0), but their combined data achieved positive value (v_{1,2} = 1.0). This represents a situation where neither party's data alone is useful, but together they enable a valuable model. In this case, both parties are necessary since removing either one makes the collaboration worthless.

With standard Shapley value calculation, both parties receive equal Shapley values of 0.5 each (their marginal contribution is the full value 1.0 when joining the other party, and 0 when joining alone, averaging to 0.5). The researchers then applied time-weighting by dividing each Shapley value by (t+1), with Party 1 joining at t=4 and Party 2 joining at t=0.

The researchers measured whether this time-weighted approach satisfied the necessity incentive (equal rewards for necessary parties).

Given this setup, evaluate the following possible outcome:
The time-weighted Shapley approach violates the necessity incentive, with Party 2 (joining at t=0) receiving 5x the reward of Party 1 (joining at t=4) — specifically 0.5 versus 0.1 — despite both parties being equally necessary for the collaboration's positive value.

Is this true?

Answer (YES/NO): YES